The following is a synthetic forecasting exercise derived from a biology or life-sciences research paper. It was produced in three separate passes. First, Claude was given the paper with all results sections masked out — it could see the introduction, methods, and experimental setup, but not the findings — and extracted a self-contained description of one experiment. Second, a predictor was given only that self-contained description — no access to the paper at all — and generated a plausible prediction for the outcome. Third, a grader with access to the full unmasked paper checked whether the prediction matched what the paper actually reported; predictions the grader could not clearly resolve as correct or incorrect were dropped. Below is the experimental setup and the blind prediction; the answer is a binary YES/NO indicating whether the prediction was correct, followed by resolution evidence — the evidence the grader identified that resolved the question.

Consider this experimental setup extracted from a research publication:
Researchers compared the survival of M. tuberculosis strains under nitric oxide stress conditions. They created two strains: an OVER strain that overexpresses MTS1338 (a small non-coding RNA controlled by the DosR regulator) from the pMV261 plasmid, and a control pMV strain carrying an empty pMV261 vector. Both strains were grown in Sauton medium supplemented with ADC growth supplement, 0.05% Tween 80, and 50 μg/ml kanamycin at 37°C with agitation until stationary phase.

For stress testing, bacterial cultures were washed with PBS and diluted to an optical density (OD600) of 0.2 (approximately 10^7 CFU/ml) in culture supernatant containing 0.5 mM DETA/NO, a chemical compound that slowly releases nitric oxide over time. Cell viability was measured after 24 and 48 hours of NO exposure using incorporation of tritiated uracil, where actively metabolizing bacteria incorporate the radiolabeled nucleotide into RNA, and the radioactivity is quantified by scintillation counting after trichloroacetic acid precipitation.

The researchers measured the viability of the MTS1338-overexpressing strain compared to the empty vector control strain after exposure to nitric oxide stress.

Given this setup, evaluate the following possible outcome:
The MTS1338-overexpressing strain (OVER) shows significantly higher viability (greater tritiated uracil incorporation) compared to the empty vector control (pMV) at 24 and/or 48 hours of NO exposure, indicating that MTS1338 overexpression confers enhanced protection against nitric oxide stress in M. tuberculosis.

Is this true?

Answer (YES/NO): NO